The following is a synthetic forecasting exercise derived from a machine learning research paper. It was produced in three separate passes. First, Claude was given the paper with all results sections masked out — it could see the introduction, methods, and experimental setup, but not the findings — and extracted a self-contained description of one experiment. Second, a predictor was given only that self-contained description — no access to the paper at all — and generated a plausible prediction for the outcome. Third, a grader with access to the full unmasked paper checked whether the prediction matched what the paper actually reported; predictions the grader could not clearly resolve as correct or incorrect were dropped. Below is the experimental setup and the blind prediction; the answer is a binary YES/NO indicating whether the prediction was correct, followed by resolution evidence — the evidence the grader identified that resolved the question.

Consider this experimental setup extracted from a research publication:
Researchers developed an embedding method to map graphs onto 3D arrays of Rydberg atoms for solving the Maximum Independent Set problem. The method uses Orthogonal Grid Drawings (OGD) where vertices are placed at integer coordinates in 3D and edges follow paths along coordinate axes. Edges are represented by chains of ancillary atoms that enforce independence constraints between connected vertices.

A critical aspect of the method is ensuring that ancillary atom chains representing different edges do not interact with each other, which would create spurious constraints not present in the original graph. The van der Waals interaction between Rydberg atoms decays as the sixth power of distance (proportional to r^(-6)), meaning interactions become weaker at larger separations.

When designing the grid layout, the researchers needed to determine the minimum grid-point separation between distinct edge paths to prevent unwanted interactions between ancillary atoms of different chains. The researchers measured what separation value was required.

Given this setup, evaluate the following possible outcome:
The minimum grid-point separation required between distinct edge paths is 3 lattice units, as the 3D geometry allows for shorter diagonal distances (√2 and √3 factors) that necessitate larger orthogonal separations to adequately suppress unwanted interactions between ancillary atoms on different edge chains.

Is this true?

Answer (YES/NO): NO